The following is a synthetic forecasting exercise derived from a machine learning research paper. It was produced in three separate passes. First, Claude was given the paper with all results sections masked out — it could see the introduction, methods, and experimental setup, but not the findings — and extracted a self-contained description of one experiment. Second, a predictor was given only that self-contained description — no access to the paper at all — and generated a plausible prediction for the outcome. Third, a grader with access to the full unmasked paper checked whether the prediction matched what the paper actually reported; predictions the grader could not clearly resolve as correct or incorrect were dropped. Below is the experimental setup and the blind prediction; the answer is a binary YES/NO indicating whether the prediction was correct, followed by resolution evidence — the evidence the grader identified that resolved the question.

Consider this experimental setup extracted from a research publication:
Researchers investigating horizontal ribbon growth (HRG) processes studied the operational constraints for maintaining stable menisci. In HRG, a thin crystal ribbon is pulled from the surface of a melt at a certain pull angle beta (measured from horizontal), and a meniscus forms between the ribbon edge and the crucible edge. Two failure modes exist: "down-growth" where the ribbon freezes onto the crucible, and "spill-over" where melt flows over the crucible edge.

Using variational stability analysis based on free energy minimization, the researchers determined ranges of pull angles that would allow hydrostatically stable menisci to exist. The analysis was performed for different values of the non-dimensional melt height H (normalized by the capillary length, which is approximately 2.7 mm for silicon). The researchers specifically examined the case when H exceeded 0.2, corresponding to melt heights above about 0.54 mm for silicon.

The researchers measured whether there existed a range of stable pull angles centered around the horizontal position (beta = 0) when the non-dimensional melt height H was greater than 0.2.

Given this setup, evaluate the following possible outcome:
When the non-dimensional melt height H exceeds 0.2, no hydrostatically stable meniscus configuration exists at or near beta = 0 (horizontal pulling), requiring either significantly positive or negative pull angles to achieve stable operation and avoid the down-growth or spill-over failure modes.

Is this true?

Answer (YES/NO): YES